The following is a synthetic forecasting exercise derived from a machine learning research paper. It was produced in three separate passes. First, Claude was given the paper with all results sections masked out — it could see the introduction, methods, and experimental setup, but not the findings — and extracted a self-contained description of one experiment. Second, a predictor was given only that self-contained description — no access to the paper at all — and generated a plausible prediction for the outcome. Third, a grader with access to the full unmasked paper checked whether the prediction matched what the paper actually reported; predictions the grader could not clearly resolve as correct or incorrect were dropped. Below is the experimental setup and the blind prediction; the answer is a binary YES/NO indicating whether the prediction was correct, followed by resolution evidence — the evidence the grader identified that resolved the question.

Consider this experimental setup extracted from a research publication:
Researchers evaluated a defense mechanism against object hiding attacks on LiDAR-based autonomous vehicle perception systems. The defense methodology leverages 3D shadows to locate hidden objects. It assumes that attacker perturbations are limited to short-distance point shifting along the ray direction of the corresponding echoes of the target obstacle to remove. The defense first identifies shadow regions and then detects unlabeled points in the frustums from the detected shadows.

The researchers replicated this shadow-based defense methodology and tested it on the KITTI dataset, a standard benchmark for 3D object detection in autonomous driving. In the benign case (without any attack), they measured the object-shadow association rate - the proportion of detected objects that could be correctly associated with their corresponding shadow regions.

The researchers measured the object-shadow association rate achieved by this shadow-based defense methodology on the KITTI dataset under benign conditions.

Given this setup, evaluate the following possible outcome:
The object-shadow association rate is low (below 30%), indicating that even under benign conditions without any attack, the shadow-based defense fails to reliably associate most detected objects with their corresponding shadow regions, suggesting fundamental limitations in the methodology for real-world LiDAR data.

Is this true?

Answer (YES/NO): NO